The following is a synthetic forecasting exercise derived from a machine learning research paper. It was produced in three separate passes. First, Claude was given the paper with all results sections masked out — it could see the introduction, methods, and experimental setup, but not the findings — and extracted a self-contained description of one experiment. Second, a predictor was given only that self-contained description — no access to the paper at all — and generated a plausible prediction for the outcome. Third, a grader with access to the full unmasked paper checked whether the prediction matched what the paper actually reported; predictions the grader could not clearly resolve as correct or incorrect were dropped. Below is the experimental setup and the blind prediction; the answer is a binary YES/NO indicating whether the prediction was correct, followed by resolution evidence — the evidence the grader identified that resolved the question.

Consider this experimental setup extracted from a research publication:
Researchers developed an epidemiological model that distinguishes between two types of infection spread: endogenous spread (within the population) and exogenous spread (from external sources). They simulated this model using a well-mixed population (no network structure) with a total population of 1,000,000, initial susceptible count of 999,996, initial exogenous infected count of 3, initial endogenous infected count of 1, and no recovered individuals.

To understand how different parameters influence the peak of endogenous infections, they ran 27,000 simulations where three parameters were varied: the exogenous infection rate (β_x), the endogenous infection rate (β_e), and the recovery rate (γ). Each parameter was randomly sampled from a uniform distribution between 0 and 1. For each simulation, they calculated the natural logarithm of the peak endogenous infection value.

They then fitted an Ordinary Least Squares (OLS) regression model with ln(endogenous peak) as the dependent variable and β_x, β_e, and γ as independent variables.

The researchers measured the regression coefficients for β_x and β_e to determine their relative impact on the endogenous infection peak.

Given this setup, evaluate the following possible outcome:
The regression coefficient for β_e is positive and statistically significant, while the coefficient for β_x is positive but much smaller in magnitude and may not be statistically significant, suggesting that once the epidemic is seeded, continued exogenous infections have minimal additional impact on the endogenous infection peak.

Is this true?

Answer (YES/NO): NO